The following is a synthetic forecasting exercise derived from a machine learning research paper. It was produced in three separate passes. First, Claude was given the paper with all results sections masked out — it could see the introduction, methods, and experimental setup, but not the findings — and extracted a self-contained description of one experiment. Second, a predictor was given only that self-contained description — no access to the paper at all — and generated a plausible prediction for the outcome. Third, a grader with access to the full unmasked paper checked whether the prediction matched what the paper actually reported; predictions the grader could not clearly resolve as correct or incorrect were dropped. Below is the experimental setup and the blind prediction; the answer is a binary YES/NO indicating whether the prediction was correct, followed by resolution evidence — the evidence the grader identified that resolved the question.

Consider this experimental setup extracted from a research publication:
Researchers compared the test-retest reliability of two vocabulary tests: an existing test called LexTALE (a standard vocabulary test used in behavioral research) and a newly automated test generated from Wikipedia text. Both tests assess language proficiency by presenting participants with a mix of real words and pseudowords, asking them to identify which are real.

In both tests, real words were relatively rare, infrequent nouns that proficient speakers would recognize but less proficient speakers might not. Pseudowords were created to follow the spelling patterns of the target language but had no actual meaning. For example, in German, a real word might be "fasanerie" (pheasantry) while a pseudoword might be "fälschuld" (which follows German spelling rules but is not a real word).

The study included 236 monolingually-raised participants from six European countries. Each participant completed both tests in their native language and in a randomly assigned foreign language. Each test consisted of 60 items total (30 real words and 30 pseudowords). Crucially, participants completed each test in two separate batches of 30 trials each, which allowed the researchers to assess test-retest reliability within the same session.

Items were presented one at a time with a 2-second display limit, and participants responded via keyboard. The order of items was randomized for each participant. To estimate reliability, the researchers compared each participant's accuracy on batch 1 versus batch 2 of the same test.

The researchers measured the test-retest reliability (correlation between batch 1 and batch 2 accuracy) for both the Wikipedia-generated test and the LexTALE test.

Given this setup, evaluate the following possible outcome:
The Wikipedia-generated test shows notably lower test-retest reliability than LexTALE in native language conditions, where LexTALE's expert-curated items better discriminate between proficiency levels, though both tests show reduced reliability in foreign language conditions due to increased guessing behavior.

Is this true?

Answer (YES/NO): NO